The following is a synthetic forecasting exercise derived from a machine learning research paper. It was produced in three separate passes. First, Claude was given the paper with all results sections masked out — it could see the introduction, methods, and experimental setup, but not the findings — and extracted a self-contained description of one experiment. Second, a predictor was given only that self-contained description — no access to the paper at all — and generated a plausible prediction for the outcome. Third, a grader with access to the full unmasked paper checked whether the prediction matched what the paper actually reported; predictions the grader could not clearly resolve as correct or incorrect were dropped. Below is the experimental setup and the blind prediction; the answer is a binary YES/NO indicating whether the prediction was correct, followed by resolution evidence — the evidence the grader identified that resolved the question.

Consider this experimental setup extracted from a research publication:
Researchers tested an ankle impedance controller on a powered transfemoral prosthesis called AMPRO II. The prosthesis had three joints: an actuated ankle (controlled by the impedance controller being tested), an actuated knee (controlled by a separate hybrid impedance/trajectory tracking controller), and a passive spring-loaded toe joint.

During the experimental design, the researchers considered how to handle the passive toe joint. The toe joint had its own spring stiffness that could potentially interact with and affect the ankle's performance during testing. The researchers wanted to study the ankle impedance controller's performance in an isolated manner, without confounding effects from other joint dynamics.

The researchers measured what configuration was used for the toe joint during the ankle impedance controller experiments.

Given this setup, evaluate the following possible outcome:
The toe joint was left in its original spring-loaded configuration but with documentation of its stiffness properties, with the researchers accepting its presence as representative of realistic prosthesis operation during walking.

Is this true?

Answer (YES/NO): NO